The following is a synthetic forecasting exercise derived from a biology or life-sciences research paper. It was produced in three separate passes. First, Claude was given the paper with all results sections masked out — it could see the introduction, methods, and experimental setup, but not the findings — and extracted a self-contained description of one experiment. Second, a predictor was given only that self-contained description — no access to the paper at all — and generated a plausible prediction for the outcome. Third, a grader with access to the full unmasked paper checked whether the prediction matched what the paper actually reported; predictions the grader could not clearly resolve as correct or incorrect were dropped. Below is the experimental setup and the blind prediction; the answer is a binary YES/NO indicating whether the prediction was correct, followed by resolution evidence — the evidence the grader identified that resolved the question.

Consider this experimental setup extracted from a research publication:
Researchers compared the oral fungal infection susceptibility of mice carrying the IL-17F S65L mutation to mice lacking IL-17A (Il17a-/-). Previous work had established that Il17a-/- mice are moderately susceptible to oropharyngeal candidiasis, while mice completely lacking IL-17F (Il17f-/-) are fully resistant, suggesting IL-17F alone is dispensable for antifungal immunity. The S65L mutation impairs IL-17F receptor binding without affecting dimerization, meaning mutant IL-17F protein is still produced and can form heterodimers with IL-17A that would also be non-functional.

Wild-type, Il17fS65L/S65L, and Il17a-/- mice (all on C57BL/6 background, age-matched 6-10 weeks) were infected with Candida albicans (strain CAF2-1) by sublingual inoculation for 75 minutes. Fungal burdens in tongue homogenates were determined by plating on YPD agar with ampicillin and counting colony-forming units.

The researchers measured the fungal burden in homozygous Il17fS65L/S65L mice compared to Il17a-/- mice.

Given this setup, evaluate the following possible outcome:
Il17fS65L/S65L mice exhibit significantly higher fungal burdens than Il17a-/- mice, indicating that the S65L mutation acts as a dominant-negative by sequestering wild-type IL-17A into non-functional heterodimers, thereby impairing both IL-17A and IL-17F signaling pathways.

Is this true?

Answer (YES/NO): NO